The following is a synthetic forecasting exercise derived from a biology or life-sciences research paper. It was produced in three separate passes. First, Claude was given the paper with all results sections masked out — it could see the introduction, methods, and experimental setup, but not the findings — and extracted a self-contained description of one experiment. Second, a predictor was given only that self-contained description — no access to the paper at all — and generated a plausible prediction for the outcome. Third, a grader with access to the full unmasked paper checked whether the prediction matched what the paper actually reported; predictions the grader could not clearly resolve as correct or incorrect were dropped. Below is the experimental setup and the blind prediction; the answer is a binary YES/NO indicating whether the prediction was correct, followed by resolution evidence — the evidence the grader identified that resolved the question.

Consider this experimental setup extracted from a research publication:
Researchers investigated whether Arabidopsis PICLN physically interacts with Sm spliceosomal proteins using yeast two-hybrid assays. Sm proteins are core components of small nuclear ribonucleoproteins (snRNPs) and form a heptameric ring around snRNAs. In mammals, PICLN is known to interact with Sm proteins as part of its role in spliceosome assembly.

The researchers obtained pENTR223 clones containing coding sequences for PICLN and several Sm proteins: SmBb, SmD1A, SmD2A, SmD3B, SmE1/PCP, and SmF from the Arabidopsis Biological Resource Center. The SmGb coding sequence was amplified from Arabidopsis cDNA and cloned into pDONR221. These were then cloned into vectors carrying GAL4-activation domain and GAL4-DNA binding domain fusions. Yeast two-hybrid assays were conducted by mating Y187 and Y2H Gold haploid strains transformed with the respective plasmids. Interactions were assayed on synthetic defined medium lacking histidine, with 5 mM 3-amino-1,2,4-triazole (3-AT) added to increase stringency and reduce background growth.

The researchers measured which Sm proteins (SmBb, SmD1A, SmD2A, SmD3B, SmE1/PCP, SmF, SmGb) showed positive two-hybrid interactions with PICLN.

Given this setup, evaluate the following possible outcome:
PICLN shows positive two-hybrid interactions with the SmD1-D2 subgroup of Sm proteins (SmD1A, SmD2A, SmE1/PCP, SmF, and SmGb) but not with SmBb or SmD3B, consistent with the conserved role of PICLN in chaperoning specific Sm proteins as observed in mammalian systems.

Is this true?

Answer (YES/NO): NO